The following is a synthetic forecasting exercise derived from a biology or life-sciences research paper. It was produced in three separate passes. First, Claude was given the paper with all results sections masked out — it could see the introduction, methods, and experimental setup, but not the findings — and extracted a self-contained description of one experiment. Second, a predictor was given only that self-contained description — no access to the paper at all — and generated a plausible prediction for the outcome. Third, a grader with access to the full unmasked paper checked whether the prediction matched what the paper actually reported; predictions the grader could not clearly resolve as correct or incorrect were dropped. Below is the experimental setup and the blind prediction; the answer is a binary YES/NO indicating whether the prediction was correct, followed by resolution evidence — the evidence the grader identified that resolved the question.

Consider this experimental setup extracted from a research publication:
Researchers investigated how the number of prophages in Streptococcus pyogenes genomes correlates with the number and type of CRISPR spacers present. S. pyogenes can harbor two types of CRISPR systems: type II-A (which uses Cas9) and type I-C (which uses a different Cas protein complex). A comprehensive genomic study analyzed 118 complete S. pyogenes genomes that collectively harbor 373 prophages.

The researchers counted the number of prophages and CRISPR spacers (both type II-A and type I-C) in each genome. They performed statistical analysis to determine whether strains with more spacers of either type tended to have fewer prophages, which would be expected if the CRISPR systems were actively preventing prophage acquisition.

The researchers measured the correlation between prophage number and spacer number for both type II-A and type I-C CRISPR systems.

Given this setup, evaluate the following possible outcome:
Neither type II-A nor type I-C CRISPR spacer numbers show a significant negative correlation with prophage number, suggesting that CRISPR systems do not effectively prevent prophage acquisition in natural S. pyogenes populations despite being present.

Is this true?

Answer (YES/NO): NO